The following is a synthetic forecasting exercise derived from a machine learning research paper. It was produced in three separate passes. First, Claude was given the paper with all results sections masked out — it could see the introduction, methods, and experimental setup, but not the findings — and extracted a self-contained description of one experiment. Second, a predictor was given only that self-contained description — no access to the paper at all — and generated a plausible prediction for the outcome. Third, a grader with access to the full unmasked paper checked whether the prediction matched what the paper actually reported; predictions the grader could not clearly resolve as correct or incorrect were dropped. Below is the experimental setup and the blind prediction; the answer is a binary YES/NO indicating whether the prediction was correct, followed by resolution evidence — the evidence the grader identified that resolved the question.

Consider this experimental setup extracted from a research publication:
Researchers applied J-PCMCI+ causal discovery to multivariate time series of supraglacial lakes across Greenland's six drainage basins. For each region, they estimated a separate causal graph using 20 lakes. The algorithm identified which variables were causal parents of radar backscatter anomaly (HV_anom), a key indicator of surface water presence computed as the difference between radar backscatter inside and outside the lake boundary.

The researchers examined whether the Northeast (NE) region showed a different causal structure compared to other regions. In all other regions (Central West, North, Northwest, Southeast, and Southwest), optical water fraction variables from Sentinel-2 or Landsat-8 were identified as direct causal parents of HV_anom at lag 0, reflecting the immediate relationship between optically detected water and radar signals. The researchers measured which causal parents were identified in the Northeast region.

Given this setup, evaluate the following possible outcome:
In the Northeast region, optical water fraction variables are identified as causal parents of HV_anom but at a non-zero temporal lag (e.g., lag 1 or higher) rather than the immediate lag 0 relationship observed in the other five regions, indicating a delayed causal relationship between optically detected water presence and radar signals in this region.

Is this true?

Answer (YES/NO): NO